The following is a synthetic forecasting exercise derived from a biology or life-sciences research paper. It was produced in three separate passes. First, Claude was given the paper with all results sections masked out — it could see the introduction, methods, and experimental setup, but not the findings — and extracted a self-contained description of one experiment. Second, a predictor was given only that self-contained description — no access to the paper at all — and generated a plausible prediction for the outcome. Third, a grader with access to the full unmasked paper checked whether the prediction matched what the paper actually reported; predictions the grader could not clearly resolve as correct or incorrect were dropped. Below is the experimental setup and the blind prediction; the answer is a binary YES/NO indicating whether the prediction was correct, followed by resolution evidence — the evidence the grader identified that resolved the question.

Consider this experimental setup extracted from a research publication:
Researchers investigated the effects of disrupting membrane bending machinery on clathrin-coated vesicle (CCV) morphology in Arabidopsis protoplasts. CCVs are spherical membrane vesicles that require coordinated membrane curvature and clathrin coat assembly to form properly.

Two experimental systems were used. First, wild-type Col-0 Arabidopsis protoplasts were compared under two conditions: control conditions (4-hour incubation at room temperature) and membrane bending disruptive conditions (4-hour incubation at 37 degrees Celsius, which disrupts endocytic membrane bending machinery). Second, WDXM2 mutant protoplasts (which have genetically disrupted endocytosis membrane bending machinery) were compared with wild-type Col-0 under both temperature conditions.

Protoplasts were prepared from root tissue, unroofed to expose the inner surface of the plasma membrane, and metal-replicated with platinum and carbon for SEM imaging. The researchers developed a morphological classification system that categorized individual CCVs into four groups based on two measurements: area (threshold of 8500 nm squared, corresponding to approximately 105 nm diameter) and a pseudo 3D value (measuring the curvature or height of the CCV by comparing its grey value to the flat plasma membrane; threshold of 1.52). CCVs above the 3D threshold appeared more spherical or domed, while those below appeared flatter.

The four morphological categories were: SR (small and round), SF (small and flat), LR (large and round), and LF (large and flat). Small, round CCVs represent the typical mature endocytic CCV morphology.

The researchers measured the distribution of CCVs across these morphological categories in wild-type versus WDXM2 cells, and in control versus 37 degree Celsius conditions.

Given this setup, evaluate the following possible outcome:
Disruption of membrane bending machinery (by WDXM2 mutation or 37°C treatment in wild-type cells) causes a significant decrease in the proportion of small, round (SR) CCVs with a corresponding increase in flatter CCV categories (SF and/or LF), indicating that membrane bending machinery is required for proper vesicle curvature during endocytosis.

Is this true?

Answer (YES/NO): YES